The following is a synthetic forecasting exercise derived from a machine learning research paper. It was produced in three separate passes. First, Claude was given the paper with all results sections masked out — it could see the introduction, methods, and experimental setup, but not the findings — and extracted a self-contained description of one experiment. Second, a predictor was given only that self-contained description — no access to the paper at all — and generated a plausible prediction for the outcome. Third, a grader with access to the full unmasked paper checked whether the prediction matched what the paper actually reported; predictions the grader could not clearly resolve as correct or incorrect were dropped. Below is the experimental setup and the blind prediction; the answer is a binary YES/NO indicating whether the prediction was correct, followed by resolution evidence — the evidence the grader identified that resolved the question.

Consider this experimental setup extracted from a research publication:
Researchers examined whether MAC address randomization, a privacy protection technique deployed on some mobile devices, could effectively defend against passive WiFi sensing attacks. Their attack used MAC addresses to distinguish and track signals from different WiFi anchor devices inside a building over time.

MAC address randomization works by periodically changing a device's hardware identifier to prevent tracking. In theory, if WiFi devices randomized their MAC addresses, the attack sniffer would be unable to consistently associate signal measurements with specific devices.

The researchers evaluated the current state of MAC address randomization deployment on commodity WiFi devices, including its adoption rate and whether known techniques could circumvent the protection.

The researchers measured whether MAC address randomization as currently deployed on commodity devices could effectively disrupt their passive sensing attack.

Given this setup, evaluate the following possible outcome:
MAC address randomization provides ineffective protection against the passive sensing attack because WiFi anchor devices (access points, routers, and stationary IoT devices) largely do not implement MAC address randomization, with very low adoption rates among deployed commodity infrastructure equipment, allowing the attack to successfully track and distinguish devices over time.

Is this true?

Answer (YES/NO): YES